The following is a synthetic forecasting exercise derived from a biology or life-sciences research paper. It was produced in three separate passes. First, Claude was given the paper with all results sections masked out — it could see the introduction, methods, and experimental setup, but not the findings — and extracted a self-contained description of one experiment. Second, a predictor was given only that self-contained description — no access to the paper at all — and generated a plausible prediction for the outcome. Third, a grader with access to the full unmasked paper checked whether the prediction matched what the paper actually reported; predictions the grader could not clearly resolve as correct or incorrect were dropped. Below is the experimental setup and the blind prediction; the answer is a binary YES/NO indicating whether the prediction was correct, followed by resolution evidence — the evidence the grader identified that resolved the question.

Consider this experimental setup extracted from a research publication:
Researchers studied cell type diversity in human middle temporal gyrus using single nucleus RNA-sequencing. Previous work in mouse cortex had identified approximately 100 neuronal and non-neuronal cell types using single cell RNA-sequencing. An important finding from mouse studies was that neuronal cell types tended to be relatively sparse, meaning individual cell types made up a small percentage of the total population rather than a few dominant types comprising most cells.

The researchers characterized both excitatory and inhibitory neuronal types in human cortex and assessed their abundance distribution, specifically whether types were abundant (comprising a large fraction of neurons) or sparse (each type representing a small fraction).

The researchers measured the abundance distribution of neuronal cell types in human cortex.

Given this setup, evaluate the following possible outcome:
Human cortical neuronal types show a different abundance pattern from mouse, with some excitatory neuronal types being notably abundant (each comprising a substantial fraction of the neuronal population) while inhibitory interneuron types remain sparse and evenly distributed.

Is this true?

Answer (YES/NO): NO